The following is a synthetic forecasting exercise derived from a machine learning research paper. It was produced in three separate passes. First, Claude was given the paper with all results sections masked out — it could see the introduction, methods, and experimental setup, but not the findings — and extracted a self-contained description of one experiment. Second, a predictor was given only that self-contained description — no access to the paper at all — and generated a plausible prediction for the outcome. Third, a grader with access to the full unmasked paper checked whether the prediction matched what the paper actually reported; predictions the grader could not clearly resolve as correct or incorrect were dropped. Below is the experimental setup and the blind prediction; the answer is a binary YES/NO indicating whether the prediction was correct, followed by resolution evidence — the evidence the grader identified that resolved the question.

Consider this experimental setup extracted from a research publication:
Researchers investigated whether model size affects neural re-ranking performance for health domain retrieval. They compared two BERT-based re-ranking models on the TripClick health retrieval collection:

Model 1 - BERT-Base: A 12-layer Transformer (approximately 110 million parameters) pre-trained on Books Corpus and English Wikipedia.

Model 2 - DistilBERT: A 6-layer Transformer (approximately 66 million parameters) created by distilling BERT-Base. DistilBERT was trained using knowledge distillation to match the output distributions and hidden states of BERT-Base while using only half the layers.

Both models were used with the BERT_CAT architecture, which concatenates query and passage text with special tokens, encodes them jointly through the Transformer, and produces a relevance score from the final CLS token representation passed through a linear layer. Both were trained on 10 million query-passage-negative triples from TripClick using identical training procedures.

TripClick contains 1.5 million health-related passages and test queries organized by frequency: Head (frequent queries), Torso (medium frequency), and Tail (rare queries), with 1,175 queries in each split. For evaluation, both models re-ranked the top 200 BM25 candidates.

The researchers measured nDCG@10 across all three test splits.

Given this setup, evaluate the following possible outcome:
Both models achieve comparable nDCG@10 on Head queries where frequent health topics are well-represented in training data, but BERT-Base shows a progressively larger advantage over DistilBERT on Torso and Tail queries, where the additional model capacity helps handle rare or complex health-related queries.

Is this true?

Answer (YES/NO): NO